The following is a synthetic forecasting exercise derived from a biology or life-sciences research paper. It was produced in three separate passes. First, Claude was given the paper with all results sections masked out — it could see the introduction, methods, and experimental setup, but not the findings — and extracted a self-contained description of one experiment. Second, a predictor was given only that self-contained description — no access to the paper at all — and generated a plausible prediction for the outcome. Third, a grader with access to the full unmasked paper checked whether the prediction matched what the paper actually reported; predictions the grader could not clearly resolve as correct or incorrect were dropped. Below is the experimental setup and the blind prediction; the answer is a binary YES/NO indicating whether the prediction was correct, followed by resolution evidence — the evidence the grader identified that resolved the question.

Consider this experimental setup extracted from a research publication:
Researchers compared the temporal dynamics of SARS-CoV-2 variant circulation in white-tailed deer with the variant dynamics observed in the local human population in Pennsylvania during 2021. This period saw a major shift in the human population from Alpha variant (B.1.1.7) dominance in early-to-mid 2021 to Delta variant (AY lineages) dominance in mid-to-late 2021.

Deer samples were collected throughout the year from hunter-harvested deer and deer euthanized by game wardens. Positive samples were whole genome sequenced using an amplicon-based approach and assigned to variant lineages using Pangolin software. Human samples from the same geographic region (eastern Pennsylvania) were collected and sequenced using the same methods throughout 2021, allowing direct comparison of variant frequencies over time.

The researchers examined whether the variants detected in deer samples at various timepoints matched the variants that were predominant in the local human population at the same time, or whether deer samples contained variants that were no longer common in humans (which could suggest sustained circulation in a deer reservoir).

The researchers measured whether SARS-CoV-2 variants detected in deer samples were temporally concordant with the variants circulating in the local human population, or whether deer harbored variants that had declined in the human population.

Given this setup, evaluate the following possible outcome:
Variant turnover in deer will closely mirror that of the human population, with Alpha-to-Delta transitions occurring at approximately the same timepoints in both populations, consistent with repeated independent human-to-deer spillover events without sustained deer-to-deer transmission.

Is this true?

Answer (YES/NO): NO